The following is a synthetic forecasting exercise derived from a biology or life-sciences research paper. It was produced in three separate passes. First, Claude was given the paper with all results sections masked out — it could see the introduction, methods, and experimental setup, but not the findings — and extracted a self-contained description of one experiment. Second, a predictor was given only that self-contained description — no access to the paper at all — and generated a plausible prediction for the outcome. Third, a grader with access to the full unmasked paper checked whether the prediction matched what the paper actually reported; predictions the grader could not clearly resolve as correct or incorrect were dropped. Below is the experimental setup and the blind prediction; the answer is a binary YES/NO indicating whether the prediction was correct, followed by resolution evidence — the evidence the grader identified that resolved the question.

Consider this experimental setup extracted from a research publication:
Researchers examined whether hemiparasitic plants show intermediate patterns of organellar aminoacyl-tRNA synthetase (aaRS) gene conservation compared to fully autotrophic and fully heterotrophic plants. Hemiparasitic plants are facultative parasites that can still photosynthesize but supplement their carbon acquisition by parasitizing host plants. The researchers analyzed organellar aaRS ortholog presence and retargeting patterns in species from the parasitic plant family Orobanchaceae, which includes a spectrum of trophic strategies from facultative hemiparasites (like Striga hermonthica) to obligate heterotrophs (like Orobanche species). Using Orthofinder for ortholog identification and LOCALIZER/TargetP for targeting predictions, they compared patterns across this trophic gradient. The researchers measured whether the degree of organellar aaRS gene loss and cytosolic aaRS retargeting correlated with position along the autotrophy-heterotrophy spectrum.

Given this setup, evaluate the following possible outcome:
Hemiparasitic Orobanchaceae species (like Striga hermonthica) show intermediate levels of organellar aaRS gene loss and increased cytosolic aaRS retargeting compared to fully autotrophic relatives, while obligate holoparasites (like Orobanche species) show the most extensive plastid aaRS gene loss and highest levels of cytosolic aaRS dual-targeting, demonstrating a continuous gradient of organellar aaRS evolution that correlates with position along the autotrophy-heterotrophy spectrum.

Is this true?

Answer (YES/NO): NO